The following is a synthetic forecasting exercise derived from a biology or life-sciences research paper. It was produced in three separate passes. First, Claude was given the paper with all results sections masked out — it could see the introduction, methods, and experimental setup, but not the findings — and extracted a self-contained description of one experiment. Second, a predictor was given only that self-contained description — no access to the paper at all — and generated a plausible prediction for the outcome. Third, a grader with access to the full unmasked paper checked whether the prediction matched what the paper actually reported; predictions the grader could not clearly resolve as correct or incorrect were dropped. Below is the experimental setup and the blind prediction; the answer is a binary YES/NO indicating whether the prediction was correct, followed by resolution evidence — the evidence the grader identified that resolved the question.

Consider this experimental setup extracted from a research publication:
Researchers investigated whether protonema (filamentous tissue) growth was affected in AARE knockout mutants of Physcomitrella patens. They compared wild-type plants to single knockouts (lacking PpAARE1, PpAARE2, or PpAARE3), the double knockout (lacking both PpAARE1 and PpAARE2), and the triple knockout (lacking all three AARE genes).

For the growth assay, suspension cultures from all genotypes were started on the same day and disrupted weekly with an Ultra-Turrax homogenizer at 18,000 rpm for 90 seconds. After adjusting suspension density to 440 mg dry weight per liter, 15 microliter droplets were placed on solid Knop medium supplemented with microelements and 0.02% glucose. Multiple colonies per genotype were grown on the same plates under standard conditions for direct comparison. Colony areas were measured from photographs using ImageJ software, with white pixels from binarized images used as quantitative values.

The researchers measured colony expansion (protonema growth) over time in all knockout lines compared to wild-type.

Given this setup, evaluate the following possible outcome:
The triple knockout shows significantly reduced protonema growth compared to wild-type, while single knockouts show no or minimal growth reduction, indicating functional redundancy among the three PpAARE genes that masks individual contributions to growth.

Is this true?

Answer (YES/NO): NO